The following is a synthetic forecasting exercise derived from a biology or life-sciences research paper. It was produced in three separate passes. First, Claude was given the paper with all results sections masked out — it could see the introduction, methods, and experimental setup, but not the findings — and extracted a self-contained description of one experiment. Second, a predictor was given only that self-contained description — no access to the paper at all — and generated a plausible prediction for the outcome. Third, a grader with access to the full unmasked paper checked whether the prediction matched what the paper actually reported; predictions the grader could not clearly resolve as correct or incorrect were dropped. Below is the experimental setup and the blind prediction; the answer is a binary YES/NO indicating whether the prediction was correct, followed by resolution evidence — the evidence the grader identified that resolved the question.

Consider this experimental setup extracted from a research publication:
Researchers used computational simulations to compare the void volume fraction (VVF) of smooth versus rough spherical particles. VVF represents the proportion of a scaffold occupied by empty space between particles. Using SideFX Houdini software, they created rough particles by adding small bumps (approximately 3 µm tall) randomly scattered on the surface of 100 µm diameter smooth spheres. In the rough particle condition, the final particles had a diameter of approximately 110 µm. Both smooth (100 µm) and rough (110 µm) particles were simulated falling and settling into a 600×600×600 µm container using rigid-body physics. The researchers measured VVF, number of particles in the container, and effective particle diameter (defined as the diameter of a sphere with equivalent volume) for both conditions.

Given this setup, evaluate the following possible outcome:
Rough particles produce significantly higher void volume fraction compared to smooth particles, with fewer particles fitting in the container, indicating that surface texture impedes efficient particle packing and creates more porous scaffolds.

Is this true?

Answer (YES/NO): YES